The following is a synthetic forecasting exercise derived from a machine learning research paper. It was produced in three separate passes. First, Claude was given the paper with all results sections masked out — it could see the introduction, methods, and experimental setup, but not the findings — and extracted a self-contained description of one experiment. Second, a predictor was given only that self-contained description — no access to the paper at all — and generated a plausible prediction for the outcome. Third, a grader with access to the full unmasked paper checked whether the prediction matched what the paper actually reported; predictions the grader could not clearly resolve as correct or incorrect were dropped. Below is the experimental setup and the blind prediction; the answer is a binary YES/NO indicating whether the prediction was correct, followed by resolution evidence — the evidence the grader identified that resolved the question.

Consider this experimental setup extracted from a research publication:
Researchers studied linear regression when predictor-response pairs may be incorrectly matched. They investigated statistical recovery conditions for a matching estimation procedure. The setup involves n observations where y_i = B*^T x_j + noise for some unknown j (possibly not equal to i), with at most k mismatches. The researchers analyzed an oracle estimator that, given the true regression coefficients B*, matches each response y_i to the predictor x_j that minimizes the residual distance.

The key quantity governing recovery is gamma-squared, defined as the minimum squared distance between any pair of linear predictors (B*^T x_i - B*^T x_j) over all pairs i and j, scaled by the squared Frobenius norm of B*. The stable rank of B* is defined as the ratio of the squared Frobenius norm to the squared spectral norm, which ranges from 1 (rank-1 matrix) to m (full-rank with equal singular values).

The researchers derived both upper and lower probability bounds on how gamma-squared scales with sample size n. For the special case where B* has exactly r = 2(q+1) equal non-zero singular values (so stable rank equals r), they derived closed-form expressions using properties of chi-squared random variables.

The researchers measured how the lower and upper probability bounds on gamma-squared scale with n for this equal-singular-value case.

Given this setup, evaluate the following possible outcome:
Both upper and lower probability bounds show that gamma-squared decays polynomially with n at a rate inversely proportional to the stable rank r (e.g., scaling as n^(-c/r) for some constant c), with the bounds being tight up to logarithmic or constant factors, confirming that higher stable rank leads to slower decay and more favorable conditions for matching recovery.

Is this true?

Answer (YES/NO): NO